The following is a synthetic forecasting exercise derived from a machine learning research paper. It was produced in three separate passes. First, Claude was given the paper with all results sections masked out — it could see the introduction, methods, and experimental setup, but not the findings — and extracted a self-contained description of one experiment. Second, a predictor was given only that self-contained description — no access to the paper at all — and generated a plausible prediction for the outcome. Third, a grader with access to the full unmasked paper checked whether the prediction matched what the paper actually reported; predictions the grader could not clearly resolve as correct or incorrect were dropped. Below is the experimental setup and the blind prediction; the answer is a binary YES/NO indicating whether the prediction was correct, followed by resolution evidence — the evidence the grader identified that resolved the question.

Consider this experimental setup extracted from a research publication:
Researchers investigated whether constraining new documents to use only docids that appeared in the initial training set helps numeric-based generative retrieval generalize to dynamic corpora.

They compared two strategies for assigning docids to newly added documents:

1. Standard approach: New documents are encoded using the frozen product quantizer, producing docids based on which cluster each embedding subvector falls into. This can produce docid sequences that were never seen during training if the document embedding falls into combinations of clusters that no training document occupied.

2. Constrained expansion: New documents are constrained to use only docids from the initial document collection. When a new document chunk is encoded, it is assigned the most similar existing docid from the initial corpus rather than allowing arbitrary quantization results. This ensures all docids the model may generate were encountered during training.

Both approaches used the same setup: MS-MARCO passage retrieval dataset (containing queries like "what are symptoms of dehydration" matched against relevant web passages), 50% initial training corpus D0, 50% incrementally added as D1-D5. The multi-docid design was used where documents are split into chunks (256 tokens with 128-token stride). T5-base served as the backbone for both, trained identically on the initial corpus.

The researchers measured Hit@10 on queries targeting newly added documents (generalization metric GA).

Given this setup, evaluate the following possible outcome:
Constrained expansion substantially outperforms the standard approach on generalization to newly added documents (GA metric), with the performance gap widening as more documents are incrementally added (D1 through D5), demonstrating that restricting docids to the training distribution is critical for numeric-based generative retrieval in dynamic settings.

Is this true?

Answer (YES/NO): NO